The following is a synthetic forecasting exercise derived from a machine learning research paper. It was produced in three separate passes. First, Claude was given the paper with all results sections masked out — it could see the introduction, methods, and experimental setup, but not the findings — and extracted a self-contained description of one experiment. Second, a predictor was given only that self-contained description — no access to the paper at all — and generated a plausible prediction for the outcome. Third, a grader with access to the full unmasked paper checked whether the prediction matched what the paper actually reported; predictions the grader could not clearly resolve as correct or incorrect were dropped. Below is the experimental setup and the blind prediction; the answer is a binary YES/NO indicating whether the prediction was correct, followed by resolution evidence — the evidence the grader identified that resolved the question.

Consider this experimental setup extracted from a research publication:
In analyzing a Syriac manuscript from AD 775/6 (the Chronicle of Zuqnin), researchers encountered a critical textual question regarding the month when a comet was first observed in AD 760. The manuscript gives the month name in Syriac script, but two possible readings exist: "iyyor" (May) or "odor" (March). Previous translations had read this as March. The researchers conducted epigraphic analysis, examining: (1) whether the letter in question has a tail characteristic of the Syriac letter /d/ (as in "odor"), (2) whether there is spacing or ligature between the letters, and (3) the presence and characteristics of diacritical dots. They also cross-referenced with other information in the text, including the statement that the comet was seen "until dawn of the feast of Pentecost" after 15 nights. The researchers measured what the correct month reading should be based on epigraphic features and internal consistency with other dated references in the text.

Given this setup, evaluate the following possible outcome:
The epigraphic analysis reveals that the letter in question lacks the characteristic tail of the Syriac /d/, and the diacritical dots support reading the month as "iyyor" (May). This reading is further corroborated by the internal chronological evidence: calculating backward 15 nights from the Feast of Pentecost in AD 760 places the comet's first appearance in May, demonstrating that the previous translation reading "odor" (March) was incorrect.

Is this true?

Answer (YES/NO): YES